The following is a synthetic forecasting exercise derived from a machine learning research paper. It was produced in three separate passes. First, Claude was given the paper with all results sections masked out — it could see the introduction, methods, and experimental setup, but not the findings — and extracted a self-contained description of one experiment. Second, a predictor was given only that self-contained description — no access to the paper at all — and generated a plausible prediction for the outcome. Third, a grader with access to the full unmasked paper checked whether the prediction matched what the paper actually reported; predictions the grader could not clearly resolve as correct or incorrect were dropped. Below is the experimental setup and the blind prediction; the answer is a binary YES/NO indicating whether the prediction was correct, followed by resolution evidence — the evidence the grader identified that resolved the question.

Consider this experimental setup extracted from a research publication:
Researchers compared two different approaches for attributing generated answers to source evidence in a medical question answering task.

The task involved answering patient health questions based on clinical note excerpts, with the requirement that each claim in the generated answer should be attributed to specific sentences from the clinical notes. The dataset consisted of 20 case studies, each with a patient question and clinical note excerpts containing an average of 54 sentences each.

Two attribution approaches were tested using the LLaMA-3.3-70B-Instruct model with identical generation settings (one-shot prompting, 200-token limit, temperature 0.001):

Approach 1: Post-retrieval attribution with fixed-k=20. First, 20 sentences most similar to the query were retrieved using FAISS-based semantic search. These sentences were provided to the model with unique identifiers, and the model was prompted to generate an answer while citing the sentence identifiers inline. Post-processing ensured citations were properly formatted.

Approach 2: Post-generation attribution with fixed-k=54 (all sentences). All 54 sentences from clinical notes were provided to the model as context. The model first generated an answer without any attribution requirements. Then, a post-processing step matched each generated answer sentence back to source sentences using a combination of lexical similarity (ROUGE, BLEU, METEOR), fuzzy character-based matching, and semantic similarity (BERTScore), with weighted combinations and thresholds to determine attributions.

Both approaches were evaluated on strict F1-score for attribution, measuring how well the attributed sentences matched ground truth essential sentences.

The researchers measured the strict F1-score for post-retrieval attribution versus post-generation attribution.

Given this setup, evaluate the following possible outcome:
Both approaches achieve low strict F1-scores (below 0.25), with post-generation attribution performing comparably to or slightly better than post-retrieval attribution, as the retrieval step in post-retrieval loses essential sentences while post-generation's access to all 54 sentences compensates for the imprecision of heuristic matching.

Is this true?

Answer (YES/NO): NO